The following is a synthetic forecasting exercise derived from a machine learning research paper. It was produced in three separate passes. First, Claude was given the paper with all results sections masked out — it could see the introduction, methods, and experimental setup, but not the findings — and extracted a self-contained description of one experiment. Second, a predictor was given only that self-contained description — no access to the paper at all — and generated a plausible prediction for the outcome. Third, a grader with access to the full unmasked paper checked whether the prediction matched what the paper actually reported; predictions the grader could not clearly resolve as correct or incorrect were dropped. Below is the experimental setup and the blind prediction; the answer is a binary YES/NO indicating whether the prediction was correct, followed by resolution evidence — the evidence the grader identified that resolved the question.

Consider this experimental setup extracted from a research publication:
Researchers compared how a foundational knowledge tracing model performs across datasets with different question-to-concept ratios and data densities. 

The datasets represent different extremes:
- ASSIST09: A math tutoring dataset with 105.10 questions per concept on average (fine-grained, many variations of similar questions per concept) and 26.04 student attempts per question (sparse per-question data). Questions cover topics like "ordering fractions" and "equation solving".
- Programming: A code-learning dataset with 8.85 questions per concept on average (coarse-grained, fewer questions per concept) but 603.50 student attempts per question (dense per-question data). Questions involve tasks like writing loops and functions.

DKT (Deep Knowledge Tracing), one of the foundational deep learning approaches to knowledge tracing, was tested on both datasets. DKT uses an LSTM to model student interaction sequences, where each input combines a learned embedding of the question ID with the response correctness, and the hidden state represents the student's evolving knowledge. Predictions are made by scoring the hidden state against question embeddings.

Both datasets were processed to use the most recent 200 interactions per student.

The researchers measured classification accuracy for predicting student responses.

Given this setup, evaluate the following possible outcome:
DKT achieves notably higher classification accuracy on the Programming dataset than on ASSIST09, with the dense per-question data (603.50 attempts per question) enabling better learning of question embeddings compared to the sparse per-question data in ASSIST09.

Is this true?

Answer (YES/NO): YES